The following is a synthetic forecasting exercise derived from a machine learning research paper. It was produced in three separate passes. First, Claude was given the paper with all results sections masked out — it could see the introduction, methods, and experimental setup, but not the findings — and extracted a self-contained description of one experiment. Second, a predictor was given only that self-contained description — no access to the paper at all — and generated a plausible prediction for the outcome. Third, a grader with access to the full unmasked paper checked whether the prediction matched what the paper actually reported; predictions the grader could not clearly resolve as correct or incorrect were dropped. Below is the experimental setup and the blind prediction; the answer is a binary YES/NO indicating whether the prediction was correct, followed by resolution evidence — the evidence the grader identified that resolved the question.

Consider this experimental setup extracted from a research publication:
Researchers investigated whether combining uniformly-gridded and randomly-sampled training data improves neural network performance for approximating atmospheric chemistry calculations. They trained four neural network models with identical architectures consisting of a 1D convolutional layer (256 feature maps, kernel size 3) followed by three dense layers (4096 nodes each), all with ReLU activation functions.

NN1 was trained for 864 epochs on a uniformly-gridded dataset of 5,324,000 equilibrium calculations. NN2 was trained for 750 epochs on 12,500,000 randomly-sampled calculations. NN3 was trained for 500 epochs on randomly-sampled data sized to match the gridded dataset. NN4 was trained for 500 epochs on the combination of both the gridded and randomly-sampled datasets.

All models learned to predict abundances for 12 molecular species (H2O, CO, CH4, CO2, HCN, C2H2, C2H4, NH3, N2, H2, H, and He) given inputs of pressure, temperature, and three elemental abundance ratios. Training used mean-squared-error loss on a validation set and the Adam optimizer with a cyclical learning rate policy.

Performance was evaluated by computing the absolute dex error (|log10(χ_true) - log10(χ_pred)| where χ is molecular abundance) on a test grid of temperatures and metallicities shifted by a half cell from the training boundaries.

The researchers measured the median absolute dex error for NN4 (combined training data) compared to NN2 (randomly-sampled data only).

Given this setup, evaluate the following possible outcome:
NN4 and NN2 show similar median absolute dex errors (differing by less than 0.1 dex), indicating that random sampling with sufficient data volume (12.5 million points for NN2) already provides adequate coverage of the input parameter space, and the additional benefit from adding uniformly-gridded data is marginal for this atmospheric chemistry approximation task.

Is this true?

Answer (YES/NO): NO